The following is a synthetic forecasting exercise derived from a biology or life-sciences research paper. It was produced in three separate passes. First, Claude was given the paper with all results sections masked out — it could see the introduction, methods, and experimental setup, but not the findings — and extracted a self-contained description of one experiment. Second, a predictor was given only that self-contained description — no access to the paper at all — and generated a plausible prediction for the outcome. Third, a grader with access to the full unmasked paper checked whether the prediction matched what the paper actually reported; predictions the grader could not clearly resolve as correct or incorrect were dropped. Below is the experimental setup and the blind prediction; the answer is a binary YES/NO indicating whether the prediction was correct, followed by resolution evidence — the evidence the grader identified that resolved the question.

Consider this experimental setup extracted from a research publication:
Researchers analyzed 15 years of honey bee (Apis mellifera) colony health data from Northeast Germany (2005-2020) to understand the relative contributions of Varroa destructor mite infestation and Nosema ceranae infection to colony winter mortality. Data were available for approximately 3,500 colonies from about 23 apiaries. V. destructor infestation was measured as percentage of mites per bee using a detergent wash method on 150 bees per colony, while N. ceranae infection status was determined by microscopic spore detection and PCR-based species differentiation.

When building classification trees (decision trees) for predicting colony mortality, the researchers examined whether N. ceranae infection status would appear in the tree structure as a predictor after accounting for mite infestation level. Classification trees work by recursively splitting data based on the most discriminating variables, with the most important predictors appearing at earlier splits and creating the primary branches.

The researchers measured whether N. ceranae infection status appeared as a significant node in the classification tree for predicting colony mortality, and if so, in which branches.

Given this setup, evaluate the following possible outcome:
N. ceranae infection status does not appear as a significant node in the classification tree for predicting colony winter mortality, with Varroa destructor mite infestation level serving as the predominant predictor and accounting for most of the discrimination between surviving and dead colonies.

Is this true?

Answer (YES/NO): YES